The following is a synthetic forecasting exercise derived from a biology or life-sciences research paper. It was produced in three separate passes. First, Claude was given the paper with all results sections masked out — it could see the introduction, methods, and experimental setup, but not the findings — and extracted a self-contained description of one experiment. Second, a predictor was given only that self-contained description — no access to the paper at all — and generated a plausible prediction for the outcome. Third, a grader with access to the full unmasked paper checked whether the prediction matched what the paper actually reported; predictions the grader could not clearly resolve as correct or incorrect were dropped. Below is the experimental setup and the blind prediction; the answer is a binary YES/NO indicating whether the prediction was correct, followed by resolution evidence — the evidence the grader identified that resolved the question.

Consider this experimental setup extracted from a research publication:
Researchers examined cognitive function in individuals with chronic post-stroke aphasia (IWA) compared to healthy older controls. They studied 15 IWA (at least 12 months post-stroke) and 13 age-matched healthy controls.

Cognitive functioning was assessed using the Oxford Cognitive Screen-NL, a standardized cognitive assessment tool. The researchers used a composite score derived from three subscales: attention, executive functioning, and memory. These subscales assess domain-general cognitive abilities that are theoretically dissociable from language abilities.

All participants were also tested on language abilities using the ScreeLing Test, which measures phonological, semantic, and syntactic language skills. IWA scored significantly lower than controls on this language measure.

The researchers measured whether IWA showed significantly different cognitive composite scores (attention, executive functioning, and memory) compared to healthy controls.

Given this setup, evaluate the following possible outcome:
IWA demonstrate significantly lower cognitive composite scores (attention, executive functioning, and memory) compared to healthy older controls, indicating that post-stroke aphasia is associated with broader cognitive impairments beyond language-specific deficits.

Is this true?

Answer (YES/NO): NO